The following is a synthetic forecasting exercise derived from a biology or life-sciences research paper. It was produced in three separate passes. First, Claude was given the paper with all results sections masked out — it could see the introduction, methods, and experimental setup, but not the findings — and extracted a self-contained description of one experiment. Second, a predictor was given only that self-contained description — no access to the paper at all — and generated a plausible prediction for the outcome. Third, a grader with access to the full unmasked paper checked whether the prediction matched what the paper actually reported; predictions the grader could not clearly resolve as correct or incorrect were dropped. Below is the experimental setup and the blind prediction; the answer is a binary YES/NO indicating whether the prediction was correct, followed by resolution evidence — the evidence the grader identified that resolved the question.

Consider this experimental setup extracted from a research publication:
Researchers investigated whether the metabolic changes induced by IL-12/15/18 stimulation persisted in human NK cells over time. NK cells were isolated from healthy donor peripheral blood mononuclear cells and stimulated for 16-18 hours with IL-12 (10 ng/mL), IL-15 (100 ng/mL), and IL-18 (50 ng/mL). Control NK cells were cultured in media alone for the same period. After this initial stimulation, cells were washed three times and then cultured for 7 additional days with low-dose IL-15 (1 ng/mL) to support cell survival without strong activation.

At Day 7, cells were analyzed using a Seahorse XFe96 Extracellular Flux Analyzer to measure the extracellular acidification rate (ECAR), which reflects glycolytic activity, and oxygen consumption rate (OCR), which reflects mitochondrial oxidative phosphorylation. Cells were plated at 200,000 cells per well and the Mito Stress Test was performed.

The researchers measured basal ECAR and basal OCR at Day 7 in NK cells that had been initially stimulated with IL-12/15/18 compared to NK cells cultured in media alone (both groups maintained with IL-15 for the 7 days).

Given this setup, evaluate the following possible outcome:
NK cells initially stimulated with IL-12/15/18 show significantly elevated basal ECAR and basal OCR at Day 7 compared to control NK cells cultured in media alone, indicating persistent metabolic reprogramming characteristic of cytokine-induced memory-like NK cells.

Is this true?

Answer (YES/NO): NO